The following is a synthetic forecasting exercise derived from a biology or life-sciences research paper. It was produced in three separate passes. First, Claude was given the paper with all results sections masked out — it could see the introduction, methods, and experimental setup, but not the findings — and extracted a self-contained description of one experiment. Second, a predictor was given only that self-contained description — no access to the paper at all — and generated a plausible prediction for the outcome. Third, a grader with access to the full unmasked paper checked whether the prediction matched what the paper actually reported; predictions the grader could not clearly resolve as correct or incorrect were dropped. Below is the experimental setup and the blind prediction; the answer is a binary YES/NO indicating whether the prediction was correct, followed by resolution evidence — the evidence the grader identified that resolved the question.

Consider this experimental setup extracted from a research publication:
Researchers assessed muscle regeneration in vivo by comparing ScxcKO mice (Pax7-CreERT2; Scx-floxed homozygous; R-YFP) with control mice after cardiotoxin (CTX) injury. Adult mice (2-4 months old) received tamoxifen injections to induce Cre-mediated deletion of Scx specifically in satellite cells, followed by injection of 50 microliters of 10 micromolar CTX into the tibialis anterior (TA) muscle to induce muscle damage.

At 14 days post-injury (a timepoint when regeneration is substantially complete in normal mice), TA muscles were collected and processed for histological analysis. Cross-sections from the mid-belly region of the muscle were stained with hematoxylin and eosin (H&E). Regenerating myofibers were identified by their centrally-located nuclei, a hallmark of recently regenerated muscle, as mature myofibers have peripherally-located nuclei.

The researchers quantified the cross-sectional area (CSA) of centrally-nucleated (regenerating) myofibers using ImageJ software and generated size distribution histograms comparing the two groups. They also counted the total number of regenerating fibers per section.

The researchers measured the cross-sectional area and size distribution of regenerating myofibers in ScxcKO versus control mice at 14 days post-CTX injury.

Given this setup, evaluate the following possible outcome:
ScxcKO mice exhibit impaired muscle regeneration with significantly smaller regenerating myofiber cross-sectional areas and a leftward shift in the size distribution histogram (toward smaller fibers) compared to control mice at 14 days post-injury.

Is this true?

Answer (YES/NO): YES